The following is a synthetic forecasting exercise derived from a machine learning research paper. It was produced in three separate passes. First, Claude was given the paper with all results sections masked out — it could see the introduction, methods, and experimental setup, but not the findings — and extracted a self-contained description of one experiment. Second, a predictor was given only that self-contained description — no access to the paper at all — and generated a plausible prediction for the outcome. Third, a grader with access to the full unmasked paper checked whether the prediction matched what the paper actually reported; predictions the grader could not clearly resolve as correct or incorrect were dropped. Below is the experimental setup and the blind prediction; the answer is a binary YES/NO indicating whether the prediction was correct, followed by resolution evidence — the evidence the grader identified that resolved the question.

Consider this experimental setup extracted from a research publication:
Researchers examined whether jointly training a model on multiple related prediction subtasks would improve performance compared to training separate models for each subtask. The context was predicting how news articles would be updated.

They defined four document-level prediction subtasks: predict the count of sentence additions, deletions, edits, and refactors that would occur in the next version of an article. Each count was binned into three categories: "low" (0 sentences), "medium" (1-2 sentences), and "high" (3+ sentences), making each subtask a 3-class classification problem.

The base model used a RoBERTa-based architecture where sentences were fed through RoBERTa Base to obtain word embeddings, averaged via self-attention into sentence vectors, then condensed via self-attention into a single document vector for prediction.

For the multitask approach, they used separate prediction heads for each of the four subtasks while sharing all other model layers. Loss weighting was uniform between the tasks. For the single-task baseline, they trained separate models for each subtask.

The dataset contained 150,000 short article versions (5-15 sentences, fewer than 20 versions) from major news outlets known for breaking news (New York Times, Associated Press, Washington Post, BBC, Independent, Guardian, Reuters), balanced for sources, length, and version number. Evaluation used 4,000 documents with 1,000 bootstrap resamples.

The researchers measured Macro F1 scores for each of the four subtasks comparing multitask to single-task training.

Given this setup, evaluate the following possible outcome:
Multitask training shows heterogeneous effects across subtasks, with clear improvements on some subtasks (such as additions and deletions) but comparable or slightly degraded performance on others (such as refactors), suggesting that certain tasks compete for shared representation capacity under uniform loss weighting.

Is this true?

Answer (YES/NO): NO